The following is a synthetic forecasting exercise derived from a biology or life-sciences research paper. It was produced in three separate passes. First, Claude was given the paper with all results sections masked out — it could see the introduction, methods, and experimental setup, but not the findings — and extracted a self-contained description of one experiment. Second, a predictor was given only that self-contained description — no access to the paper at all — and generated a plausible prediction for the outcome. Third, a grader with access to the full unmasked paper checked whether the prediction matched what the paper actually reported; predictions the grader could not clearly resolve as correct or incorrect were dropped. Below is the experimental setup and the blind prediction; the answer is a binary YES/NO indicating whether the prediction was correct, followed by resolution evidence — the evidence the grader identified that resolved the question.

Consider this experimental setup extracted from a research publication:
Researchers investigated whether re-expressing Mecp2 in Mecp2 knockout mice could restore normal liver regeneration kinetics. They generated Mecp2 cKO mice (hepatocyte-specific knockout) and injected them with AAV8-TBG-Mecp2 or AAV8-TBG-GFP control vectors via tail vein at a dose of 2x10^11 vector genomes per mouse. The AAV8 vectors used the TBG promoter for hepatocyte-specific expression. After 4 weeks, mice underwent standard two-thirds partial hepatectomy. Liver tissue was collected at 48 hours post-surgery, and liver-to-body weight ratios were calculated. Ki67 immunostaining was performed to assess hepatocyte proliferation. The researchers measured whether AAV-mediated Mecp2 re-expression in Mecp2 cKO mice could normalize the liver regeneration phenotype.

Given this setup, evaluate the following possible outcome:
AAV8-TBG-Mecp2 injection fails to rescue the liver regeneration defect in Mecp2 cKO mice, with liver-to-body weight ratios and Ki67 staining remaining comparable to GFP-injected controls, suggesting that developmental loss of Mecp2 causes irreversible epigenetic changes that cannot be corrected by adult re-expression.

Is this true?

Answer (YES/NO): NO